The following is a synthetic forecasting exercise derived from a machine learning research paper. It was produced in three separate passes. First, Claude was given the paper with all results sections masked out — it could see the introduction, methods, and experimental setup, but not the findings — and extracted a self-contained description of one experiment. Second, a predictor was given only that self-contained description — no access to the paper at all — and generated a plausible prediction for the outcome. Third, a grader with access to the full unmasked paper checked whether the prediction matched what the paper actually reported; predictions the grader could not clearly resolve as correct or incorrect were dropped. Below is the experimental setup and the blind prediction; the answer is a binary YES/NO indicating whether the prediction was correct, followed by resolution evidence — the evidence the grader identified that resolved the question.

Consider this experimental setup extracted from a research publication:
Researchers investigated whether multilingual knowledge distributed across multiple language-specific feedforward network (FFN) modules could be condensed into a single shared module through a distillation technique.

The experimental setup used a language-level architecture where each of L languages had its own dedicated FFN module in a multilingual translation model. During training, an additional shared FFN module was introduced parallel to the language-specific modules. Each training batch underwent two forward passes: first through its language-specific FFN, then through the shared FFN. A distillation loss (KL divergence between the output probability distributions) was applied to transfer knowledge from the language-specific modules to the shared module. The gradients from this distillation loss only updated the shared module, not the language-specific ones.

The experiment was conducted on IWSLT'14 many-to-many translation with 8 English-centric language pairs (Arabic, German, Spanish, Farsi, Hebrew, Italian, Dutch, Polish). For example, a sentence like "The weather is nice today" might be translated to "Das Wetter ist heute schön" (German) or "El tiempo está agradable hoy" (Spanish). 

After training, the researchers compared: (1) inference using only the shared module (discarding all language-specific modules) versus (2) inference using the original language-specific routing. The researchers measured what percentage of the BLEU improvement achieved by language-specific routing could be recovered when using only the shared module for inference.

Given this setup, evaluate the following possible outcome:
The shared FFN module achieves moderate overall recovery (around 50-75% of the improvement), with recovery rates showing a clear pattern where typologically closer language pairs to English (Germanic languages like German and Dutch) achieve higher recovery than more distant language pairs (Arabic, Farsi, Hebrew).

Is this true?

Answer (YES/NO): NO